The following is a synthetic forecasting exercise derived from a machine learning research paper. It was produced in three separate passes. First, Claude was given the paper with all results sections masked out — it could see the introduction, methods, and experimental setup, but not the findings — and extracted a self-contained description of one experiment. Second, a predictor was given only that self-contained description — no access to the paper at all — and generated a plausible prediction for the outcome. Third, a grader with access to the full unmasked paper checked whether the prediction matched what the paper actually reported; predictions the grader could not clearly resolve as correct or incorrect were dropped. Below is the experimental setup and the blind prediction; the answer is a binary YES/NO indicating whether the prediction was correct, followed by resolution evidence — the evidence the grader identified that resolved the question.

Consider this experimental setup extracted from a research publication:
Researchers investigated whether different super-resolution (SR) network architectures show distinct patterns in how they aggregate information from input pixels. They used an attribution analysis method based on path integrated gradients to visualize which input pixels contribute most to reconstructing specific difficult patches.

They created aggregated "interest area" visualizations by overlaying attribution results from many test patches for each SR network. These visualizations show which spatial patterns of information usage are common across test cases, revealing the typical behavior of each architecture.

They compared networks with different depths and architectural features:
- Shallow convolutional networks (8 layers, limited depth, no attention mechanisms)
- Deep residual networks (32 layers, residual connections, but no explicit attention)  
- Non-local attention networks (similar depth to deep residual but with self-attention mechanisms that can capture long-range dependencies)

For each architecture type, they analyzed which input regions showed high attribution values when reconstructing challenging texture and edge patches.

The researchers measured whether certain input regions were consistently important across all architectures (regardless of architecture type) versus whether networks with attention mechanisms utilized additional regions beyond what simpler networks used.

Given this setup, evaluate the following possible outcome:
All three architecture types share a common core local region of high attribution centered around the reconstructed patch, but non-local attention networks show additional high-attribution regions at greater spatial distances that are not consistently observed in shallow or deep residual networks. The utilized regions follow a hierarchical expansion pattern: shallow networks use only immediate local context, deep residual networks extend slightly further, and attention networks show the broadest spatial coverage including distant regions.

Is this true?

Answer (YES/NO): YES